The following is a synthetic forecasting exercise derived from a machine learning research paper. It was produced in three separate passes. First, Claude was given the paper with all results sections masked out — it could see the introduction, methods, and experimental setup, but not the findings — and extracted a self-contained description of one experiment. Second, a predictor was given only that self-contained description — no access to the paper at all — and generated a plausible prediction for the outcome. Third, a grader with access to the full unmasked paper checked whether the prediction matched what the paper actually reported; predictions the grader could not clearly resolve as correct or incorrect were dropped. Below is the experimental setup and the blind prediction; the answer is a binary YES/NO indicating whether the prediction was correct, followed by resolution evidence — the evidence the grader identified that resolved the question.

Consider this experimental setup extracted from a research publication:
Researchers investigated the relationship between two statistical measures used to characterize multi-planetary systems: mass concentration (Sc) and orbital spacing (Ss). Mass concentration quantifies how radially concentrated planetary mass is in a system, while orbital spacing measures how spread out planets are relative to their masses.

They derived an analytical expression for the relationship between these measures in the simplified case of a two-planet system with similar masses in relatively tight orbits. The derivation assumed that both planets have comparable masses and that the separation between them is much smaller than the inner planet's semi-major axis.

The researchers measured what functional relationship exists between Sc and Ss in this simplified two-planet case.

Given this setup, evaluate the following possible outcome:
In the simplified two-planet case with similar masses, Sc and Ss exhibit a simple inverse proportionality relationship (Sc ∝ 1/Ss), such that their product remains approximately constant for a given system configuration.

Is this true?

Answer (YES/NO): NO